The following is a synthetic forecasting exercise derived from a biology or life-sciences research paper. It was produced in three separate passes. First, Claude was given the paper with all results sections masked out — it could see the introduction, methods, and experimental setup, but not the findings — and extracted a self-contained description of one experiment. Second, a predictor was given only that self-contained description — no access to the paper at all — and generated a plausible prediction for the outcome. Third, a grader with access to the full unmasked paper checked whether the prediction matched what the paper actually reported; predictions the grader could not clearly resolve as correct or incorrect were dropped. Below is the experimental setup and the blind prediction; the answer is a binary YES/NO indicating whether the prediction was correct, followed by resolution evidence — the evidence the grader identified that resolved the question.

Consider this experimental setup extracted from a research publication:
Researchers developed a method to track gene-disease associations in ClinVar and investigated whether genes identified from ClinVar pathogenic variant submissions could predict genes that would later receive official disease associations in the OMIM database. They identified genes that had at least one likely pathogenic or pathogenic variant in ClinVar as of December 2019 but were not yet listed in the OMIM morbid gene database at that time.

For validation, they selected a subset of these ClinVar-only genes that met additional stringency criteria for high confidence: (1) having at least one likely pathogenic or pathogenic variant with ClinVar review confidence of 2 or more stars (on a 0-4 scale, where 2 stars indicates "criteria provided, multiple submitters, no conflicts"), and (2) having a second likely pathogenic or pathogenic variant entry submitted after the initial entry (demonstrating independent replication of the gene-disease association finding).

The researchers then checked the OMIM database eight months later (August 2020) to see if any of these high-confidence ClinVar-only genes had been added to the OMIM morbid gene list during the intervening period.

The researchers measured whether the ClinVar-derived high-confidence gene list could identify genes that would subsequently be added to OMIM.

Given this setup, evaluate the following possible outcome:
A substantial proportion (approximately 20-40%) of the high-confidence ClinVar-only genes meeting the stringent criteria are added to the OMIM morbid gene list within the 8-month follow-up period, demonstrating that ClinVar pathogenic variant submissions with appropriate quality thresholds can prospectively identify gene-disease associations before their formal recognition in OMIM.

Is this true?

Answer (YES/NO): YES